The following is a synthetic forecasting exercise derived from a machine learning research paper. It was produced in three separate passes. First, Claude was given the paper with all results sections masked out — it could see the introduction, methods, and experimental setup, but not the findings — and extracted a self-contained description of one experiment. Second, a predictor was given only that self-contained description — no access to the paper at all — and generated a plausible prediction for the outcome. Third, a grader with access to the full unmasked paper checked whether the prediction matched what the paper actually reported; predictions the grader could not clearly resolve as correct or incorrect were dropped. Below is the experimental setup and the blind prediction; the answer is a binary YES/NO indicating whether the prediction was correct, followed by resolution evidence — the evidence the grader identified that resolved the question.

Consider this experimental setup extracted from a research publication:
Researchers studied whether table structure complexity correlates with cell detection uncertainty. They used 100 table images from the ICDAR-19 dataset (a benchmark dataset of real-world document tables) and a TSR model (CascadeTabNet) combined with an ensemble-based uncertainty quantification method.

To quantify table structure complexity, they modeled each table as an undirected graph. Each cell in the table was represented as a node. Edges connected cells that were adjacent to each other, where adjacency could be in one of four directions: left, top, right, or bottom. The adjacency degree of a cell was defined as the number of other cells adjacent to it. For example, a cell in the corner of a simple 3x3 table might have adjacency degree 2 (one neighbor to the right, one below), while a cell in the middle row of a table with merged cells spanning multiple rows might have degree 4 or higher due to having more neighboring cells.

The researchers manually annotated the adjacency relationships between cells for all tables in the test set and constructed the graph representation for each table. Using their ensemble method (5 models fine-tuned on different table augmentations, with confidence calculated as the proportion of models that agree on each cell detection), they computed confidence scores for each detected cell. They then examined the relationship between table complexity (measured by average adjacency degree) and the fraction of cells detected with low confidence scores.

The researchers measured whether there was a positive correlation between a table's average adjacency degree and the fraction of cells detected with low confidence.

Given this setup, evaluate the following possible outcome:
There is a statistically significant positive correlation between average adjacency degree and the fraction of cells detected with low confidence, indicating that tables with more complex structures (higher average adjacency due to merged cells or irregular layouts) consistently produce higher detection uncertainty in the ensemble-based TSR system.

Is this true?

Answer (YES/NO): NO